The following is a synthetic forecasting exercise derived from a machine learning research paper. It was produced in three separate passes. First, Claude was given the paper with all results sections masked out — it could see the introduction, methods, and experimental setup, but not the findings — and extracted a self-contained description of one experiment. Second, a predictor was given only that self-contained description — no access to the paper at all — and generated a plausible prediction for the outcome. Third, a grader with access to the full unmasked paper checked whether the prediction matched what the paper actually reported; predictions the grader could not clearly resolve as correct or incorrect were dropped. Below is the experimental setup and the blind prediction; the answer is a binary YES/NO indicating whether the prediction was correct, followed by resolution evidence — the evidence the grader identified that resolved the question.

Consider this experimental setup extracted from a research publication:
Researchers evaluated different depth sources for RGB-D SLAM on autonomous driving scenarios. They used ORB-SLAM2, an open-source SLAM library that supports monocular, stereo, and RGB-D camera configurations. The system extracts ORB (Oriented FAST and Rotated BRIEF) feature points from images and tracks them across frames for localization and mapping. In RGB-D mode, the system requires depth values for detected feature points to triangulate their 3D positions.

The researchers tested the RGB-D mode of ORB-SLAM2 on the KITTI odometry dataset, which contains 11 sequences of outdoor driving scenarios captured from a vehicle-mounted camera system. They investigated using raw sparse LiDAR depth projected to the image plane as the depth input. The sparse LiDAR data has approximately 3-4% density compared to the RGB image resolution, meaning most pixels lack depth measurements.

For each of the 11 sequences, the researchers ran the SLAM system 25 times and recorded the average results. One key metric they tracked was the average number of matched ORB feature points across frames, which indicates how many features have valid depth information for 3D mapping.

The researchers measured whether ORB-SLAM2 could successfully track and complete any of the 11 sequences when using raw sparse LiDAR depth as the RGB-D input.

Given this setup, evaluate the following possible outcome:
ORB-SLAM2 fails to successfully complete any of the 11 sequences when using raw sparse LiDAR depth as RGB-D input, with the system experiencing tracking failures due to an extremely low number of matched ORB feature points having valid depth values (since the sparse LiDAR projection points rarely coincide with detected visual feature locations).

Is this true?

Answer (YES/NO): YES